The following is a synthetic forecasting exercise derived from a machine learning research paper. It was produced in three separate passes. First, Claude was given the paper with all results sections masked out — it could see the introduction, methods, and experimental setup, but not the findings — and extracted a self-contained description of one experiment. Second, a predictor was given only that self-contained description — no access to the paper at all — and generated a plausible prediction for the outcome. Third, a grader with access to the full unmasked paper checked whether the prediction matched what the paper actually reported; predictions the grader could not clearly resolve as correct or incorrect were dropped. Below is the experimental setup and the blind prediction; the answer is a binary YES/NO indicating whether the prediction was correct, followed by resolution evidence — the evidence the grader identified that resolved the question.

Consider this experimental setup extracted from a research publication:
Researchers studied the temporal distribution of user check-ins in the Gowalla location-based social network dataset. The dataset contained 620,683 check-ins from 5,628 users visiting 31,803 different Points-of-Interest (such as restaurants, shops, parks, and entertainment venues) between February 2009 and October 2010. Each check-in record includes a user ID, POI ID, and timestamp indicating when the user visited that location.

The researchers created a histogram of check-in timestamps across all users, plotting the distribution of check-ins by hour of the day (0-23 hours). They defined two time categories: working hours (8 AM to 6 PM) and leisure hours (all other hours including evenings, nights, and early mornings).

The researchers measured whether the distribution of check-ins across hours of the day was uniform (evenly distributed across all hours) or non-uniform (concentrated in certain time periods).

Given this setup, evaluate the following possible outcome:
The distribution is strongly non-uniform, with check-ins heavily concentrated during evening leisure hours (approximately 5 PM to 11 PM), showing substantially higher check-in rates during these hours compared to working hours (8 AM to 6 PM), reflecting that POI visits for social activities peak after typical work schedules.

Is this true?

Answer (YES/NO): NO